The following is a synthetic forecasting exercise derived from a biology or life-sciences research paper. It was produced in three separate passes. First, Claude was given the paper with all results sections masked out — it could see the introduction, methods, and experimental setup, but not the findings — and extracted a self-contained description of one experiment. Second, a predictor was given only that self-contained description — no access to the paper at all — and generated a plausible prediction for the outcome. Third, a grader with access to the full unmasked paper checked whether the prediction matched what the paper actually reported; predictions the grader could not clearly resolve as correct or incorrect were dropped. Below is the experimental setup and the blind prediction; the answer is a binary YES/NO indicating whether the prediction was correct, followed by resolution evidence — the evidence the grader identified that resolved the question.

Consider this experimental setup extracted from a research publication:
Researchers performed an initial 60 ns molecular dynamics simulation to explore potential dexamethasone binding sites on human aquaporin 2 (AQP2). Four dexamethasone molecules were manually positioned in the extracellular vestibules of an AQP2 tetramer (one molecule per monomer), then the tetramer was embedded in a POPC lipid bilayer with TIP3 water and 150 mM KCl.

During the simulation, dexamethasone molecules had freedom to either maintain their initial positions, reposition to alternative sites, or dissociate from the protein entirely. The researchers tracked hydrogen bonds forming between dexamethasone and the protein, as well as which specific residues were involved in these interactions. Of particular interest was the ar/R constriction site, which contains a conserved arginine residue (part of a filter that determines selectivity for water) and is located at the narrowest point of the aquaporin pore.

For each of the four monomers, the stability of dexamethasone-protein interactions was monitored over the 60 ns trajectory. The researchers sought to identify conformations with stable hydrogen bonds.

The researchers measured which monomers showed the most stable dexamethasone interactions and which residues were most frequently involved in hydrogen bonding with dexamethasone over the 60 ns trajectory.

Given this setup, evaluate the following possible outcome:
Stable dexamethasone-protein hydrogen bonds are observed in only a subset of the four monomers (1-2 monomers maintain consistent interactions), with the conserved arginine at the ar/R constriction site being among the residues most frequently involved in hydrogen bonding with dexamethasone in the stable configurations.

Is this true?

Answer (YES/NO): YES